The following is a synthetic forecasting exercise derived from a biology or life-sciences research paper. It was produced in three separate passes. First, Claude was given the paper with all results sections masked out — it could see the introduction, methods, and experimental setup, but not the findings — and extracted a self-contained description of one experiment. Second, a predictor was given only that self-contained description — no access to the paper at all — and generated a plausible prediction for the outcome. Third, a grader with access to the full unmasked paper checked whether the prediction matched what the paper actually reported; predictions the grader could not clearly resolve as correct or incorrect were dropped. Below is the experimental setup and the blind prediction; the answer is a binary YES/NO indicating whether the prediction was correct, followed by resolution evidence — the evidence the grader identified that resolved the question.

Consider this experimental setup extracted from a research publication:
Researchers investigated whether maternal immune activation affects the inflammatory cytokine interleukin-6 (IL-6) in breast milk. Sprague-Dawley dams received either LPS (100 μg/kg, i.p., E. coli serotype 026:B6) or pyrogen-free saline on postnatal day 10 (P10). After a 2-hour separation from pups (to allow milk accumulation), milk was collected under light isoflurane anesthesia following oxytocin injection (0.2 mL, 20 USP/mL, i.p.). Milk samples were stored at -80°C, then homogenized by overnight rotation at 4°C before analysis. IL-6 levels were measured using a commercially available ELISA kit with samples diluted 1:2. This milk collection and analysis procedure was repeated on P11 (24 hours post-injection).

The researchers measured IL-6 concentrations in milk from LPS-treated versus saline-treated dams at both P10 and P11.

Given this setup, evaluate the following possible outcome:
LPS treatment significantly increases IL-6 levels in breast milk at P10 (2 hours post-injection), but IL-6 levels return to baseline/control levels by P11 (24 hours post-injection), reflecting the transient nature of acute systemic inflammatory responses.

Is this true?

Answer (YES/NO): NO